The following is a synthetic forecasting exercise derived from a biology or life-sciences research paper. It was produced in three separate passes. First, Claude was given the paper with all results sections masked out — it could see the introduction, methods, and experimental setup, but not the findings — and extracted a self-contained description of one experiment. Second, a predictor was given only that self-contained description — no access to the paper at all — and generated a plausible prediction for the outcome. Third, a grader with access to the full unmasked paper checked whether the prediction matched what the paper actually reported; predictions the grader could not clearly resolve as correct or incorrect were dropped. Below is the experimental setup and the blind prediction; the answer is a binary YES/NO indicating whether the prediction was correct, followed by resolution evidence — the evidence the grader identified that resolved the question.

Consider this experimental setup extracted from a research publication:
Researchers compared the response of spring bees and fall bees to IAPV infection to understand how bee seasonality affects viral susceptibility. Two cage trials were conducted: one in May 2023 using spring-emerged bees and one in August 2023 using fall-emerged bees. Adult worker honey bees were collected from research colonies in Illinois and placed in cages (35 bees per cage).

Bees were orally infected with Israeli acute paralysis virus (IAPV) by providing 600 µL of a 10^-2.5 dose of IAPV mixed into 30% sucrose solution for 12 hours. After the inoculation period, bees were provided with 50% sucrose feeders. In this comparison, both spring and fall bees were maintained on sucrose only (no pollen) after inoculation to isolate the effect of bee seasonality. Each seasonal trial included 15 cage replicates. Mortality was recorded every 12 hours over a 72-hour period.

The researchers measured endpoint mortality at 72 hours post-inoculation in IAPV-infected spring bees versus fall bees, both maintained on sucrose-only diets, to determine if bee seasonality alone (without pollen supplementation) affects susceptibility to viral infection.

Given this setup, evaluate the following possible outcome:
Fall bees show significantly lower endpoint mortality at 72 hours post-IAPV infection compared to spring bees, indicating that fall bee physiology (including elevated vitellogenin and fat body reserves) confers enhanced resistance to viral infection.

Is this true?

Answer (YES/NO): NO